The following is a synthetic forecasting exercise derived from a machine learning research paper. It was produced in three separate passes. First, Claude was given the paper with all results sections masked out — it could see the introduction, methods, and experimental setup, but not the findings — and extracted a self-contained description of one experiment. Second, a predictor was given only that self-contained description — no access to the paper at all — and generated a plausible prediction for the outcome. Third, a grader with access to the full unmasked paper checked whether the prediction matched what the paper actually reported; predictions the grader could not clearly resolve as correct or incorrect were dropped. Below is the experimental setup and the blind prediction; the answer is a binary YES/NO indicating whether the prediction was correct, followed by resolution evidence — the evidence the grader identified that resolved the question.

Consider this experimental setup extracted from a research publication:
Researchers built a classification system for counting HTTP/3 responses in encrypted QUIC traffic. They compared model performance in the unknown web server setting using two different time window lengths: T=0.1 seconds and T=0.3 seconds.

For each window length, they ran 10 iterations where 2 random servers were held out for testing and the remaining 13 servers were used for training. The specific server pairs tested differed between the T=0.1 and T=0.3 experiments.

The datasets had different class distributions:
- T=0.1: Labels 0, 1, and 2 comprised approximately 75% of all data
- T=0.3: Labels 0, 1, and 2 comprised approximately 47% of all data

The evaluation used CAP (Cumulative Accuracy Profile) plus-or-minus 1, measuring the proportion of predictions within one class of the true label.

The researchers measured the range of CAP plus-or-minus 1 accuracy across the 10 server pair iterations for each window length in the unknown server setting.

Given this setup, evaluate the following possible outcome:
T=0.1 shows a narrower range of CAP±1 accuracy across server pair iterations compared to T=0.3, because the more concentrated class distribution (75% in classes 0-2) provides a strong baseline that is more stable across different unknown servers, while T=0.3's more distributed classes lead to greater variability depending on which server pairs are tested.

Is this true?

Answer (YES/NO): YES